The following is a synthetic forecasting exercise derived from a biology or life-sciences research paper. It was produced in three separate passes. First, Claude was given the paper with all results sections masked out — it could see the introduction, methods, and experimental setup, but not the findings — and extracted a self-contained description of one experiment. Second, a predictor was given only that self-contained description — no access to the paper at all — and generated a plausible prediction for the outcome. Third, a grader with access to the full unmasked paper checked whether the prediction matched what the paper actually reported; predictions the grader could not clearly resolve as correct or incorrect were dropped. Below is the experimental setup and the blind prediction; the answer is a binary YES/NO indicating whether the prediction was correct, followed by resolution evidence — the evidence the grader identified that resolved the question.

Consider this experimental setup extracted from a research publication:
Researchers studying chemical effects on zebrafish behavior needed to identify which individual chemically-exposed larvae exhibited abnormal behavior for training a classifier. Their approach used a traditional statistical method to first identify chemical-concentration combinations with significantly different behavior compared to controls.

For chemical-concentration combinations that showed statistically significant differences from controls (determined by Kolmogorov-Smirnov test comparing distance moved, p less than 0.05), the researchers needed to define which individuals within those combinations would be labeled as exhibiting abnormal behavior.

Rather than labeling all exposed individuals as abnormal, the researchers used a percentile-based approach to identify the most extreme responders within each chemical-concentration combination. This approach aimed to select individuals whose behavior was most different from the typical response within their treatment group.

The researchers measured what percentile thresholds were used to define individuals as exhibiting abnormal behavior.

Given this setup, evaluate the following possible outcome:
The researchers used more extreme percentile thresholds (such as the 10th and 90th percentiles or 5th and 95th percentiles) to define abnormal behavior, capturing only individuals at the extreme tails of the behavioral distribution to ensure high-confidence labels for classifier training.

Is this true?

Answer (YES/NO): NO